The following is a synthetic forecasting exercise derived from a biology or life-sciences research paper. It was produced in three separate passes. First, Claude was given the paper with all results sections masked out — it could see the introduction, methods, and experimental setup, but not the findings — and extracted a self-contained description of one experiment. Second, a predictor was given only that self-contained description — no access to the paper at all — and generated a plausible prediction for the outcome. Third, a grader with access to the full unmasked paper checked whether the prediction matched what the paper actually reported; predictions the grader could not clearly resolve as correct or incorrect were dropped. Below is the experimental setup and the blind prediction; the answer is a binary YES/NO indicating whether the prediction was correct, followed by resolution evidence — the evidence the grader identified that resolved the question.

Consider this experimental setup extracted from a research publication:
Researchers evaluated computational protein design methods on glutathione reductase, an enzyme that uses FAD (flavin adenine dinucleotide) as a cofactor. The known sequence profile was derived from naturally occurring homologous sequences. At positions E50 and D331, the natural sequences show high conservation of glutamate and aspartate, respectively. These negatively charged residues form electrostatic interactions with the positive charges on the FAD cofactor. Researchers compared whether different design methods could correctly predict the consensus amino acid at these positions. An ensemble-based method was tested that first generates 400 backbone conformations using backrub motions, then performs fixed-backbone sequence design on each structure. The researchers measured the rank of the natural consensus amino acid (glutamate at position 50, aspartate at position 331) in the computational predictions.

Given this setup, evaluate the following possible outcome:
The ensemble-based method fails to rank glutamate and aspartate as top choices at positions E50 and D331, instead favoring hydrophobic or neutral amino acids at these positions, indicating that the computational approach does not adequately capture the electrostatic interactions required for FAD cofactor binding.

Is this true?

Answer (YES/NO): YES